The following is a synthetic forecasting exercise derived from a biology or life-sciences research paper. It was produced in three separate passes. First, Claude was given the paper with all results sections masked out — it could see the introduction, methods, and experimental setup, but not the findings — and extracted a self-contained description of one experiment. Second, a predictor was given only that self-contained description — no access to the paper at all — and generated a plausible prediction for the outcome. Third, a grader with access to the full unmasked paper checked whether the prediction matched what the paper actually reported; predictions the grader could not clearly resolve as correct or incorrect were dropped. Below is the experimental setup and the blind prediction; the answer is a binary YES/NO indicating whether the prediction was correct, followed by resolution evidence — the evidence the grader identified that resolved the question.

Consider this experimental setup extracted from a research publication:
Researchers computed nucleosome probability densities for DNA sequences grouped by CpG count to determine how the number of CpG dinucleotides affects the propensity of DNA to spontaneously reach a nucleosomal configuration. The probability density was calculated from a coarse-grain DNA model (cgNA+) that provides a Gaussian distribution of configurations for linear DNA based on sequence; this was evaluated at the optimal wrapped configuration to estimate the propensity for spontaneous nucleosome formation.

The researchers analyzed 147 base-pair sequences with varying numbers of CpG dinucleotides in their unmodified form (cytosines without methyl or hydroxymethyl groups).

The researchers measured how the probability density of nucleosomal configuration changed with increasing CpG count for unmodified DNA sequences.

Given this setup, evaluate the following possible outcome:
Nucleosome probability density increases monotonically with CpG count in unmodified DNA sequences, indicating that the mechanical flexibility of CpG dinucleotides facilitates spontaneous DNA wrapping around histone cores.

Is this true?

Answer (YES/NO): NO